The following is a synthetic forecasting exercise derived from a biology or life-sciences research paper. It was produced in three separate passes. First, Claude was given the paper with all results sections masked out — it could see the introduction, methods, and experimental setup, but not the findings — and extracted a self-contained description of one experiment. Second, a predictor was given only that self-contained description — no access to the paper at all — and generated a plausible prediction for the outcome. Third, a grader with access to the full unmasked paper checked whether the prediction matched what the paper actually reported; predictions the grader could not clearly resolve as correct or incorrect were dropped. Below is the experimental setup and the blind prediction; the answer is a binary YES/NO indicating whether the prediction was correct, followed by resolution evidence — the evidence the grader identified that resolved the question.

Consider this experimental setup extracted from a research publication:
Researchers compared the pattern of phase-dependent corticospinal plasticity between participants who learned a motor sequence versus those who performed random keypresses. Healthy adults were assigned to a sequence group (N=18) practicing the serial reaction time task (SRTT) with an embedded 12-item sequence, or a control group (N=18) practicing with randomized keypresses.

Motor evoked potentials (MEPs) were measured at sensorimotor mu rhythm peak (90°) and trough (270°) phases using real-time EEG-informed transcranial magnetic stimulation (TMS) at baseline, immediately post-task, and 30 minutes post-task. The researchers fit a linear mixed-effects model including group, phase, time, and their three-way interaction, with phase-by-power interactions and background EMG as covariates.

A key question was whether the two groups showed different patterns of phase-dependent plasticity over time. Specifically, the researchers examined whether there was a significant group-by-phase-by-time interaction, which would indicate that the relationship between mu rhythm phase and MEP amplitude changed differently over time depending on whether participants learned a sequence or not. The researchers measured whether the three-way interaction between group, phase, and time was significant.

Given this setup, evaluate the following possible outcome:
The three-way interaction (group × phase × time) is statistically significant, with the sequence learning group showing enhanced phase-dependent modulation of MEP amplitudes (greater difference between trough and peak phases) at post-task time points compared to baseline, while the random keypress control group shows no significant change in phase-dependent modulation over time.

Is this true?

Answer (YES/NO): NO